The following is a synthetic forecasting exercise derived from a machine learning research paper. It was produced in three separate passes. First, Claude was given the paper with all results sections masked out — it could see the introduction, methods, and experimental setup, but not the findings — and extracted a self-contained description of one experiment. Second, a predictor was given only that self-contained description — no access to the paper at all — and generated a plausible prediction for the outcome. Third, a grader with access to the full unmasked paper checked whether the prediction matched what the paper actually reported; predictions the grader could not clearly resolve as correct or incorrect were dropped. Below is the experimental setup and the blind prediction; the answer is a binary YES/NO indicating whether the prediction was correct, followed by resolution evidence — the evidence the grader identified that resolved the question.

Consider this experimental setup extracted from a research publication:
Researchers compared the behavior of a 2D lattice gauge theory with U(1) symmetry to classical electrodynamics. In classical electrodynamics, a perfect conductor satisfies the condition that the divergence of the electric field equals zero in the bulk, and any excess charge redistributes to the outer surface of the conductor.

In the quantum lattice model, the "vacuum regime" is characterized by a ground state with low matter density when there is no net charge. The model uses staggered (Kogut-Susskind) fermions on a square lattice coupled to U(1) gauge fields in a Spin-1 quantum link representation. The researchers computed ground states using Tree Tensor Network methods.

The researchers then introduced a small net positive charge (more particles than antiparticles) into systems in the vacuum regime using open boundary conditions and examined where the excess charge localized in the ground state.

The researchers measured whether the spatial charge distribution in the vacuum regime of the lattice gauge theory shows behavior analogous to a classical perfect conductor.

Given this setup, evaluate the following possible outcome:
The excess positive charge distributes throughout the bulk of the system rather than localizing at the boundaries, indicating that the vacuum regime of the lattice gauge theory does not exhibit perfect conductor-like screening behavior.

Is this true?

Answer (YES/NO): NO